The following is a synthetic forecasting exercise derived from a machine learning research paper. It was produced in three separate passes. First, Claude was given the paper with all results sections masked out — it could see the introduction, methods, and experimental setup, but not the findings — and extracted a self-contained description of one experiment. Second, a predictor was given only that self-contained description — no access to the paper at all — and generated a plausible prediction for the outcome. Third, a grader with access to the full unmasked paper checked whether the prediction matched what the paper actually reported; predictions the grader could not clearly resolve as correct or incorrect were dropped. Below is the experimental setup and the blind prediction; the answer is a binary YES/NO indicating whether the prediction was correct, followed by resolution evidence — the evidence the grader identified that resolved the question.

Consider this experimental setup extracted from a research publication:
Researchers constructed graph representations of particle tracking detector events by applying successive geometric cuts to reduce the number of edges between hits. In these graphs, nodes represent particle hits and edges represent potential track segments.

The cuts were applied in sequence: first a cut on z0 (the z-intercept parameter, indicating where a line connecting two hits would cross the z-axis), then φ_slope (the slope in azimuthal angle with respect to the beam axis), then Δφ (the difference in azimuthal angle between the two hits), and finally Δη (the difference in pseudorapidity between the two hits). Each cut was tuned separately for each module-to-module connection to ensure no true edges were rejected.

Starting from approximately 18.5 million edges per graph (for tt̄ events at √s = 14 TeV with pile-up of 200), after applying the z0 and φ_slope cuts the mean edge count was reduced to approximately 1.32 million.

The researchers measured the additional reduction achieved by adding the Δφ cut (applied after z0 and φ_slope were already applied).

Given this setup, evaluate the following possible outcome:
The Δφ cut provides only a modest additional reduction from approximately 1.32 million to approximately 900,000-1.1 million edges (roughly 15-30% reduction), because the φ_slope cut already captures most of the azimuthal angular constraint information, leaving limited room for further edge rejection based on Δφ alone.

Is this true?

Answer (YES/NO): YES